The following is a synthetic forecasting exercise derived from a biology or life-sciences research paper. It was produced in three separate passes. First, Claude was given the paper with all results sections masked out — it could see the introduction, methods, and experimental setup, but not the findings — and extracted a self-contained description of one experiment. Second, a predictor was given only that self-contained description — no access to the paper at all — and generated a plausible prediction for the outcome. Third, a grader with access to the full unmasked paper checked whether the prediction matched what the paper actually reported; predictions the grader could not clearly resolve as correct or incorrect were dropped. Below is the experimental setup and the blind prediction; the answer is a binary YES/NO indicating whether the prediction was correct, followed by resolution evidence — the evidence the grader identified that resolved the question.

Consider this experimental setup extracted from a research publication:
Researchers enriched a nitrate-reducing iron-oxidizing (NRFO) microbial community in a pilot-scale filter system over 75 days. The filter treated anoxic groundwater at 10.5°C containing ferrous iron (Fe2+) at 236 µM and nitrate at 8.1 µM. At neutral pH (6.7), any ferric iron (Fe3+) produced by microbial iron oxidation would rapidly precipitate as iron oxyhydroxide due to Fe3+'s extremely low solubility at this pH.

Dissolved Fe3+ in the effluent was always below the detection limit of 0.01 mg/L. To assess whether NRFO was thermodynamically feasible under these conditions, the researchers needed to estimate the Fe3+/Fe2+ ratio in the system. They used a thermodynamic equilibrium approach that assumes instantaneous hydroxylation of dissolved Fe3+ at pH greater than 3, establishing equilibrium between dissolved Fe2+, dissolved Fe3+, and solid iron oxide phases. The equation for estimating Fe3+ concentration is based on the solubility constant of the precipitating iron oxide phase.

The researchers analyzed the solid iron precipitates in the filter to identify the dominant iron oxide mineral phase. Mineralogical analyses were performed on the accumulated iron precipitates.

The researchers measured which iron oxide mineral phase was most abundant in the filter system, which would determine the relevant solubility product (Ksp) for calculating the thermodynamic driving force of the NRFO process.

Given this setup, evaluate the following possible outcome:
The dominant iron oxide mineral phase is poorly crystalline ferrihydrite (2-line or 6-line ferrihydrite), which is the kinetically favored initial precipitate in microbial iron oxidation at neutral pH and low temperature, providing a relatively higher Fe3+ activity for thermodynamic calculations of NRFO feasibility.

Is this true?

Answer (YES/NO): YES